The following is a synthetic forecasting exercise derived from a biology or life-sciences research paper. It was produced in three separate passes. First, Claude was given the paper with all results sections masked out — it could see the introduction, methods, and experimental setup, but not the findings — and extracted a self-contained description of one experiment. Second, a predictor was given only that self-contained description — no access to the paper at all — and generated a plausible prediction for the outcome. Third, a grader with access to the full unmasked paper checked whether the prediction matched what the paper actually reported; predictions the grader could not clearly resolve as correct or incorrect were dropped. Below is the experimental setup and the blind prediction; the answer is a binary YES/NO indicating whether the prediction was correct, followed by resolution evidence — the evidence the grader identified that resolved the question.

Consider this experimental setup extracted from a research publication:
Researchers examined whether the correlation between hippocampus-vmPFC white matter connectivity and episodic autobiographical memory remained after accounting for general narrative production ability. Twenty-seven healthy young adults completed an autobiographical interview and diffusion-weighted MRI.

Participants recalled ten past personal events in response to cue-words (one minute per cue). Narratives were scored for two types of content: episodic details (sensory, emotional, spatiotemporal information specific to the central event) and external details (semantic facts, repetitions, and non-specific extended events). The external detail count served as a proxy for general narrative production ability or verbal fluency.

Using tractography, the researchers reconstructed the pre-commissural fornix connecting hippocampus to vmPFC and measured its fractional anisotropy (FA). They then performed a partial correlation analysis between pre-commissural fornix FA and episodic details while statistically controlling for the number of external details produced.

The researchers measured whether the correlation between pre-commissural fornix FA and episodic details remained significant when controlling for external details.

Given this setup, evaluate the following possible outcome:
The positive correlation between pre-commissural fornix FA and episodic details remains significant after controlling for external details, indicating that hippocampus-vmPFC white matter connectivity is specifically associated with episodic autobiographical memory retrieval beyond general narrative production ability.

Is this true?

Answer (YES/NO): YES